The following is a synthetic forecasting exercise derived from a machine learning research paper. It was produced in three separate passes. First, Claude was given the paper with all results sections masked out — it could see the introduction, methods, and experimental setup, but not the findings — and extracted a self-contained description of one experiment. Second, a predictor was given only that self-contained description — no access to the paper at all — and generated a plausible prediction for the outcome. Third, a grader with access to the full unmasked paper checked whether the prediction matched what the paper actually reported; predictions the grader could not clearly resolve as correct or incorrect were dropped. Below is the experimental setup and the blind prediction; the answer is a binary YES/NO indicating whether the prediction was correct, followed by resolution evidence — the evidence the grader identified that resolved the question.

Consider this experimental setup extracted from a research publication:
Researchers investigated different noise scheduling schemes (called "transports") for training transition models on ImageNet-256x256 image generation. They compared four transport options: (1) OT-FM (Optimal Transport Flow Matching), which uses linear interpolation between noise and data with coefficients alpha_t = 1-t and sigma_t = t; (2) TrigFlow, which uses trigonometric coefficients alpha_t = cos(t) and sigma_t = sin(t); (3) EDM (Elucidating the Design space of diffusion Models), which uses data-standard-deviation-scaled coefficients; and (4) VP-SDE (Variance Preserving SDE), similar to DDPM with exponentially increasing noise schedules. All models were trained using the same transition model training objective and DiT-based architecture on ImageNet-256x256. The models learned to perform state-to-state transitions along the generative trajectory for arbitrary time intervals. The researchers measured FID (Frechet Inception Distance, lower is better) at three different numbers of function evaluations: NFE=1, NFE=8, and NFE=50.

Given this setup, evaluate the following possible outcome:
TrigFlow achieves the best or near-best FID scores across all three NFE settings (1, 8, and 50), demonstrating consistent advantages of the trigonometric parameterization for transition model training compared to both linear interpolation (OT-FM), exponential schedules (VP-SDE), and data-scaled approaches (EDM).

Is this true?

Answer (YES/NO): NO